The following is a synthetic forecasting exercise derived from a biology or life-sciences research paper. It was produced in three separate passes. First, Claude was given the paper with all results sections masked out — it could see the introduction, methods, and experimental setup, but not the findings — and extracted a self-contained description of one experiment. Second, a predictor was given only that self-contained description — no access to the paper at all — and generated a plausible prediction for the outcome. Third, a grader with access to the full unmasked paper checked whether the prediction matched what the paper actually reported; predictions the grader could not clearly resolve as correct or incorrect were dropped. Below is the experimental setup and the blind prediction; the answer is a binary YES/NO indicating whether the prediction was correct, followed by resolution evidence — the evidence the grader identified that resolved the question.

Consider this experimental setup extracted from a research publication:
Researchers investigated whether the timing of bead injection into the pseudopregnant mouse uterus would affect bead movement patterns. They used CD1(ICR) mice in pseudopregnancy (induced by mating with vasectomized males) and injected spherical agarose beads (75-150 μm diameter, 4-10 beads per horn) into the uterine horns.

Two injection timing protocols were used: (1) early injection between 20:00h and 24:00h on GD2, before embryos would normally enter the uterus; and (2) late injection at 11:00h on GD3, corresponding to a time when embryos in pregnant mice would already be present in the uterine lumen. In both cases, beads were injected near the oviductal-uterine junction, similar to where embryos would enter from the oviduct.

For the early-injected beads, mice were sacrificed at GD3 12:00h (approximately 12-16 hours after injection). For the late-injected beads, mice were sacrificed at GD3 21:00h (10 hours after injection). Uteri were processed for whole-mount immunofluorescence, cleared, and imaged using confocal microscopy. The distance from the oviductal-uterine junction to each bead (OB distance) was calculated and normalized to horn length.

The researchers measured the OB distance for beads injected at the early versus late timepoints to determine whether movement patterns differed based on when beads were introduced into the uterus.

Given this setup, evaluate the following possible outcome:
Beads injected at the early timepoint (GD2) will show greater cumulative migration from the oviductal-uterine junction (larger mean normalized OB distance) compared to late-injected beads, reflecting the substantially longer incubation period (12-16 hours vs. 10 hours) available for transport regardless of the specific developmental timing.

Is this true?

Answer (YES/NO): NO